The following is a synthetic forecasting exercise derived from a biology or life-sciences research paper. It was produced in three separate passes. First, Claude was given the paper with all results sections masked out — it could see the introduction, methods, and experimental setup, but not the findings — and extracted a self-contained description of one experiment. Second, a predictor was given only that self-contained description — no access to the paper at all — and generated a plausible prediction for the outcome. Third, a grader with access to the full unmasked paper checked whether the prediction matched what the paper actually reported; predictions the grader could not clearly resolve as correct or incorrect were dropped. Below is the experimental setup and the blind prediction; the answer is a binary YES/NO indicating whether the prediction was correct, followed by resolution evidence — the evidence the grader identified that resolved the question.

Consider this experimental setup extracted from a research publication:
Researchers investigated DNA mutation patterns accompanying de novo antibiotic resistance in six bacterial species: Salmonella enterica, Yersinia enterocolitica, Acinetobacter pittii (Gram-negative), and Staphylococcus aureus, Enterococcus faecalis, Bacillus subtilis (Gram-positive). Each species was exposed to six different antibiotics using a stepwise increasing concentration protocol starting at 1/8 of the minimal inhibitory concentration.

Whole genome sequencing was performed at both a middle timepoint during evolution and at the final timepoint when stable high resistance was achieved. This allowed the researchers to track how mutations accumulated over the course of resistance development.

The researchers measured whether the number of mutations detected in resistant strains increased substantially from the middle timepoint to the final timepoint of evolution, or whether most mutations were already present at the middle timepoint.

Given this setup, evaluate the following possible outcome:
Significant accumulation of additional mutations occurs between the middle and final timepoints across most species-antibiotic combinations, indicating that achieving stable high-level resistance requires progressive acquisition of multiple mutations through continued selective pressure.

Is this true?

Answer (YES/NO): YES